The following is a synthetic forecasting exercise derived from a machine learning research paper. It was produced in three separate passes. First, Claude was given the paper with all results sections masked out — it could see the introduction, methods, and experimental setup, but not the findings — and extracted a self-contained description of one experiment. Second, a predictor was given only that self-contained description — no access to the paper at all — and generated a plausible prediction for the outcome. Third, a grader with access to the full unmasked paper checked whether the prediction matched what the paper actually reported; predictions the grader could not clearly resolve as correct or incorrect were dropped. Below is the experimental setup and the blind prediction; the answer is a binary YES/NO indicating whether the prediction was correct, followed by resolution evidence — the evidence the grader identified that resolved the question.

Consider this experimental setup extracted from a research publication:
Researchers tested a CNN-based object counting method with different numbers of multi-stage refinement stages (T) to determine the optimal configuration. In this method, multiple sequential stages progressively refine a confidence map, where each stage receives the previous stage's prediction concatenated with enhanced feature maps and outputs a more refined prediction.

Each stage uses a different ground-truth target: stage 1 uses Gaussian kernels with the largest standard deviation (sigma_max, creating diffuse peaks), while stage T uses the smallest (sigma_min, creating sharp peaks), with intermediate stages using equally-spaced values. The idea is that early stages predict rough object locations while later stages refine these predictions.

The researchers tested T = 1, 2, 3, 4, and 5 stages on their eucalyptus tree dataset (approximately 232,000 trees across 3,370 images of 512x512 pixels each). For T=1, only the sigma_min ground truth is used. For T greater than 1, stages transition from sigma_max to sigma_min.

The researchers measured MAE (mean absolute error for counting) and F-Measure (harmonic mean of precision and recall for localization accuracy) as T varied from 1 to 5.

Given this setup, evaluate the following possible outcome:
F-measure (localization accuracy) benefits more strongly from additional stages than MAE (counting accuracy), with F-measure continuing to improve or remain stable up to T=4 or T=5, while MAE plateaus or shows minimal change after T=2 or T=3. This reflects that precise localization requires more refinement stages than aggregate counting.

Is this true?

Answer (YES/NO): NO